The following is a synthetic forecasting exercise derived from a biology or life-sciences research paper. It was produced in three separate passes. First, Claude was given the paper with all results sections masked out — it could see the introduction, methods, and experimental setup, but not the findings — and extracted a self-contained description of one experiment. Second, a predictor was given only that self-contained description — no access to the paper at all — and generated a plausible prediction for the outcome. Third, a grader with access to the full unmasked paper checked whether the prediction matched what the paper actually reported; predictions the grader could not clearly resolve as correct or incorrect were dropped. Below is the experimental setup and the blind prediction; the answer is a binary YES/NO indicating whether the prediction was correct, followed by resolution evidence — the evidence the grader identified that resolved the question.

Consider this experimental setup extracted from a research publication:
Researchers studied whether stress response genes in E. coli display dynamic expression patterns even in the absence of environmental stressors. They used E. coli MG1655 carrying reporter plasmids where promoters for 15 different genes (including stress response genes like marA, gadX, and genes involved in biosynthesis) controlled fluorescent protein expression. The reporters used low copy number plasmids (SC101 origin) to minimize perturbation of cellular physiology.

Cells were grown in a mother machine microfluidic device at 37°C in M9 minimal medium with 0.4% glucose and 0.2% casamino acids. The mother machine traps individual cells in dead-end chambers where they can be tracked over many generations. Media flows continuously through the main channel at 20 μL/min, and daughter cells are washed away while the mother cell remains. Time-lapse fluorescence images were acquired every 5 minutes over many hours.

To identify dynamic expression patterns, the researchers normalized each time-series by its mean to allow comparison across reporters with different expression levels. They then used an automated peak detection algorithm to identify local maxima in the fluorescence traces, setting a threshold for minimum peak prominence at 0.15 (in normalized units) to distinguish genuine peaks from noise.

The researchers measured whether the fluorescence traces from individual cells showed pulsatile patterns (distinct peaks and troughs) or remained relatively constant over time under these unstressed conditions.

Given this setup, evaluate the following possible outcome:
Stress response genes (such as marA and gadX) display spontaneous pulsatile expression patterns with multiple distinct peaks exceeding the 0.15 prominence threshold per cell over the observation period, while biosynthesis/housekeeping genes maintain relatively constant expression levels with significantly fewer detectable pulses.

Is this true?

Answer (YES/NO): NO